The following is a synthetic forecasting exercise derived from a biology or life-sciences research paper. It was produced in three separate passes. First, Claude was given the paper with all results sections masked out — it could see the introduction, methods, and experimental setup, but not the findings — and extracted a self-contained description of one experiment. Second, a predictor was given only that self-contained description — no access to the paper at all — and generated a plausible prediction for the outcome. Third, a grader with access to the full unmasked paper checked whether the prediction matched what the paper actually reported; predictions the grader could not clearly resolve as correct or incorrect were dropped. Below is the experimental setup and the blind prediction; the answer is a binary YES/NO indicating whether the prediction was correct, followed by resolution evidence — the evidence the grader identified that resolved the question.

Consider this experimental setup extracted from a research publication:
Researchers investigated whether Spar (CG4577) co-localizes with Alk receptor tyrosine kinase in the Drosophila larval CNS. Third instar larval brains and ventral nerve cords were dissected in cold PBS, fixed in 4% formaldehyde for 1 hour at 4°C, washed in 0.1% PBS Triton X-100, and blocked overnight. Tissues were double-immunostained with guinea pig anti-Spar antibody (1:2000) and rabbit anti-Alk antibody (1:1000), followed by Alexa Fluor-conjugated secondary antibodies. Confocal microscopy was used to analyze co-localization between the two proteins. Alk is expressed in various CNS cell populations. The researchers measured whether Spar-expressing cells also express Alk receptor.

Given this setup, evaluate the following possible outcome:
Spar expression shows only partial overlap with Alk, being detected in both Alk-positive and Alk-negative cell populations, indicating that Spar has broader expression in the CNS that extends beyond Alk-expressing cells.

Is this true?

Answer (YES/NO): NO